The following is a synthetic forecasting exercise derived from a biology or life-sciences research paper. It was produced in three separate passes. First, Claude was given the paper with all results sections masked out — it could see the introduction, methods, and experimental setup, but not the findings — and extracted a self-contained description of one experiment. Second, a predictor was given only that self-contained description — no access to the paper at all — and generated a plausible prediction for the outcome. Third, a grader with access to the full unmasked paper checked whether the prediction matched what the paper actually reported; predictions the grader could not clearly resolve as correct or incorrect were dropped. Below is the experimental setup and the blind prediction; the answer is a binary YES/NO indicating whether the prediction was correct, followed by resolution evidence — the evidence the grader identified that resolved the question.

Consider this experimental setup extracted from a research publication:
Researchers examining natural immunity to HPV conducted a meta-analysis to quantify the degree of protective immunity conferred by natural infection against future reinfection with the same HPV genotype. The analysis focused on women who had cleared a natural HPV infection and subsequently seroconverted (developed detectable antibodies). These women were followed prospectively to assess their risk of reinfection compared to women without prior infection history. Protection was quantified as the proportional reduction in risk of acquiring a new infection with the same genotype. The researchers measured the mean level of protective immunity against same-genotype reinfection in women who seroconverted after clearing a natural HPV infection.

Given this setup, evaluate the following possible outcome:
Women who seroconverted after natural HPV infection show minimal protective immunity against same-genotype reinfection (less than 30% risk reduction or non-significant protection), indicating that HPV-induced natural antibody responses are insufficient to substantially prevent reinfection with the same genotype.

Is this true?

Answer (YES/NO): NO